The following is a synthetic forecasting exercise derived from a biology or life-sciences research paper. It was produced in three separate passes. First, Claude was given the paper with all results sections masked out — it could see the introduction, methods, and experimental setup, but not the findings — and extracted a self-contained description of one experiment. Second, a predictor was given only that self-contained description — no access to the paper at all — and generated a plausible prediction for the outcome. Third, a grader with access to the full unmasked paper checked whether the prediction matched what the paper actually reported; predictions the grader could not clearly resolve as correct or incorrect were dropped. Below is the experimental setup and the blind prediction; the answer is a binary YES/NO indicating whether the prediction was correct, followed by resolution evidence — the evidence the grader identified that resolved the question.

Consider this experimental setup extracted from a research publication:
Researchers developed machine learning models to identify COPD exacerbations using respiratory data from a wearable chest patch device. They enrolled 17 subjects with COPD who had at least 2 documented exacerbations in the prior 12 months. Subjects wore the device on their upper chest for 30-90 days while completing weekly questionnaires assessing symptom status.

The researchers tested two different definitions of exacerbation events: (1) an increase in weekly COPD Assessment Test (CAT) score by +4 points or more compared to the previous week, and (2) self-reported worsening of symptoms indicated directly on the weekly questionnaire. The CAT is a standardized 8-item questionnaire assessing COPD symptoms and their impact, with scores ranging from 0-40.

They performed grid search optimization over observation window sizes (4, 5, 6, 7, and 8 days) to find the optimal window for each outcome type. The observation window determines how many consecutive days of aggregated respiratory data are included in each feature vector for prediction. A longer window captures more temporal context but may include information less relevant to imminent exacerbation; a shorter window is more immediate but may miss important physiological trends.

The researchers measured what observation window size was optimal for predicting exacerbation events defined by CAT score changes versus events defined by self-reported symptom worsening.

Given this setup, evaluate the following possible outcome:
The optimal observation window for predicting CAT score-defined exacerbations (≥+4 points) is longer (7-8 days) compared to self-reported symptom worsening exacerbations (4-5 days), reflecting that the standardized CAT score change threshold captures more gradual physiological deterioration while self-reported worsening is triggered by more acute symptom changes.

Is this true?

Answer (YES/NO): NO